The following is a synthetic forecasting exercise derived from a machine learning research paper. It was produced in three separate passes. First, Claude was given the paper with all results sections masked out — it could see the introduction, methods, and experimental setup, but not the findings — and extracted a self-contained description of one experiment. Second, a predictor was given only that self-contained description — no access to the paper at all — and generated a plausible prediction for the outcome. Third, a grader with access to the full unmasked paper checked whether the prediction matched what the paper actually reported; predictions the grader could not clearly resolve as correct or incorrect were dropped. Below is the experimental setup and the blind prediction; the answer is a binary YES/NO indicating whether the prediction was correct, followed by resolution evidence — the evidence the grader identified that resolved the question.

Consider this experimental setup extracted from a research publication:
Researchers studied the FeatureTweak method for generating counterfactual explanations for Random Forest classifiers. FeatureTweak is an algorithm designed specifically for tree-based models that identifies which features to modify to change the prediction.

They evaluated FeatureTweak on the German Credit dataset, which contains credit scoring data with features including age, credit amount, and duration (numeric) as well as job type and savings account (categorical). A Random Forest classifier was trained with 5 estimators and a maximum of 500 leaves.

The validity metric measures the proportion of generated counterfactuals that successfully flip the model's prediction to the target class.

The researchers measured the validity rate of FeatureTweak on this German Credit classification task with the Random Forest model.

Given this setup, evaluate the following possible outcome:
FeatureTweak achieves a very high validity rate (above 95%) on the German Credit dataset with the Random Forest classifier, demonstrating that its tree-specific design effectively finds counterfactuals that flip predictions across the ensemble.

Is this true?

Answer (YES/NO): NO